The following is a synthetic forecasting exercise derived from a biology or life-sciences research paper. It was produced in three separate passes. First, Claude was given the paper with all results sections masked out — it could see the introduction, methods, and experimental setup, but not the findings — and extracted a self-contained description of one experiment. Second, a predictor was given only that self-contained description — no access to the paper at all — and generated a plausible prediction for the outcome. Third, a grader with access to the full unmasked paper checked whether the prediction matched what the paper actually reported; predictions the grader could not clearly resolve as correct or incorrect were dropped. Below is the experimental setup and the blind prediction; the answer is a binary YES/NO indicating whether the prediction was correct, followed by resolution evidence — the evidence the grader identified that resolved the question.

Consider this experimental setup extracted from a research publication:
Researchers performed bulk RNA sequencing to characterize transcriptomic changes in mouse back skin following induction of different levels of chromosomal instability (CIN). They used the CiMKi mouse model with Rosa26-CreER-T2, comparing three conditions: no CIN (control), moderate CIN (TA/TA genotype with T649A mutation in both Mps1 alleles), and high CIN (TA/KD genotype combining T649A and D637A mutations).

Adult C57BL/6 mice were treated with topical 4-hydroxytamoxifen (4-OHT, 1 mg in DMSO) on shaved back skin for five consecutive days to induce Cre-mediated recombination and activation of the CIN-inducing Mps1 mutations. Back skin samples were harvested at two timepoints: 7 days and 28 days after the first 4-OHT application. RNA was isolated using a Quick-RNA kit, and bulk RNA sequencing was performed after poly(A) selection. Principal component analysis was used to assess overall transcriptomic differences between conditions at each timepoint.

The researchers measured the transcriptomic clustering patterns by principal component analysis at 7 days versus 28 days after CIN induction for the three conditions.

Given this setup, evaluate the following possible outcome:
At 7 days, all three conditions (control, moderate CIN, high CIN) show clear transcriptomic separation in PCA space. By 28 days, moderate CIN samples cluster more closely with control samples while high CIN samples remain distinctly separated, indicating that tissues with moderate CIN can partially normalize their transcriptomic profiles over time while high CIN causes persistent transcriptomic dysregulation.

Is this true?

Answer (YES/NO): NO